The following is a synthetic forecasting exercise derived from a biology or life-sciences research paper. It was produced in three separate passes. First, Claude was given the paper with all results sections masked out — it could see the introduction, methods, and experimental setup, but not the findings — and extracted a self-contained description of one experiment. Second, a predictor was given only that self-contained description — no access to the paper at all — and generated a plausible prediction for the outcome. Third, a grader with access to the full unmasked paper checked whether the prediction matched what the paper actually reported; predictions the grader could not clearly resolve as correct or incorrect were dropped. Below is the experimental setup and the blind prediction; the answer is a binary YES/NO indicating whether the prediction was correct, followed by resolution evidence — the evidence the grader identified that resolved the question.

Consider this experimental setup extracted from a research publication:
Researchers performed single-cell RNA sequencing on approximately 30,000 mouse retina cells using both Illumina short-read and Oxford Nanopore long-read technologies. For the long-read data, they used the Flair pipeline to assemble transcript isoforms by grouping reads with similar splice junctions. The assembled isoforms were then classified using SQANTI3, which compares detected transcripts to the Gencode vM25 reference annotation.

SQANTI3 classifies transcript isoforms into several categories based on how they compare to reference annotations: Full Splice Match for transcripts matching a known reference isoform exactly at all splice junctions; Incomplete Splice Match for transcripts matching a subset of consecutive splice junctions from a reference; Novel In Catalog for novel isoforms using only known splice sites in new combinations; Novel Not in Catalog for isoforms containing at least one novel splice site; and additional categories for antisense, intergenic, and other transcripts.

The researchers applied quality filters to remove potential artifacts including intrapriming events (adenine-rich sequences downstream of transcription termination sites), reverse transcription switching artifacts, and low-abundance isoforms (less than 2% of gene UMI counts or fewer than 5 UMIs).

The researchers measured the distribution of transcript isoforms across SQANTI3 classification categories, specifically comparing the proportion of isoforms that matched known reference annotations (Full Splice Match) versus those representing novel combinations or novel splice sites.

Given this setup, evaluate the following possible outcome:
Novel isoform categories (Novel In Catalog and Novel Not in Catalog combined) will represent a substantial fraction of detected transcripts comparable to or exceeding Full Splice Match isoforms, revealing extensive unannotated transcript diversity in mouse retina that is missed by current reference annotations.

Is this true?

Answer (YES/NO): NO